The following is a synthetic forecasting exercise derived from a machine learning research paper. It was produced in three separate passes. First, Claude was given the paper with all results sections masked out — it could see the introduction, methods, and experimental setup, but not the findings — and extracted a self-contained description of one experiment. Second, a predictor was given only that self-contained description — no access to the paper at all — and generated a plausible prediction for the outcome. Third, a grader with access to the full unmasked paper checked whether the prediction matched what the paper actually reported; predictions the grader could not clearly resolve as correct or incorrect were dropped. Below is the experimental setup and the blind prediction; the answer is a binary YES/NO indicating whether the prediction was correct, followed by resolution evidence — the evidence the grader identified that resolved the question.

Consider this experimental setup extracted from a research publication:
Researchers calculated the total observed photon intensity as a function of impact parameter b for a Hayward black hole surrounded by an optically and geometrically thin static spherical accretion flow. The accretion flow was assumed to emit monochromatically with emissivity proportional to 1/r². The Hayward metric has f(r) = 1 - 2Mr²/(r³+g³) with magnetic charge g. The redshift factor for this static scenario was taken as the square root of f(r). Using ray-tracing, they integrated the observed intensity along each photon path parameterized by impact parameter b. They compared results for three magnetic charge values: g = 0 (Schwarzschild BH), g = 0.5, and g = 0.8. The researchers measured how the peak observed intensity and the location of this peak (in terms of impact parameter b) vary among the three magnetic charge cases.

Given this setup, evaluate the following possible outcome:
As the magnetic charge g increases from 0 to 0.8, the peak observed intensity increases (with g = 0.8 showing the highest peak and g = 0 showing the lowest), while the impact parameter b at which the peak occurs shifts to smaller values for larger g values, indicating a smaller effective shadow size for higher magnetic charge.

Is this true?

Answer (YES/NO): NO